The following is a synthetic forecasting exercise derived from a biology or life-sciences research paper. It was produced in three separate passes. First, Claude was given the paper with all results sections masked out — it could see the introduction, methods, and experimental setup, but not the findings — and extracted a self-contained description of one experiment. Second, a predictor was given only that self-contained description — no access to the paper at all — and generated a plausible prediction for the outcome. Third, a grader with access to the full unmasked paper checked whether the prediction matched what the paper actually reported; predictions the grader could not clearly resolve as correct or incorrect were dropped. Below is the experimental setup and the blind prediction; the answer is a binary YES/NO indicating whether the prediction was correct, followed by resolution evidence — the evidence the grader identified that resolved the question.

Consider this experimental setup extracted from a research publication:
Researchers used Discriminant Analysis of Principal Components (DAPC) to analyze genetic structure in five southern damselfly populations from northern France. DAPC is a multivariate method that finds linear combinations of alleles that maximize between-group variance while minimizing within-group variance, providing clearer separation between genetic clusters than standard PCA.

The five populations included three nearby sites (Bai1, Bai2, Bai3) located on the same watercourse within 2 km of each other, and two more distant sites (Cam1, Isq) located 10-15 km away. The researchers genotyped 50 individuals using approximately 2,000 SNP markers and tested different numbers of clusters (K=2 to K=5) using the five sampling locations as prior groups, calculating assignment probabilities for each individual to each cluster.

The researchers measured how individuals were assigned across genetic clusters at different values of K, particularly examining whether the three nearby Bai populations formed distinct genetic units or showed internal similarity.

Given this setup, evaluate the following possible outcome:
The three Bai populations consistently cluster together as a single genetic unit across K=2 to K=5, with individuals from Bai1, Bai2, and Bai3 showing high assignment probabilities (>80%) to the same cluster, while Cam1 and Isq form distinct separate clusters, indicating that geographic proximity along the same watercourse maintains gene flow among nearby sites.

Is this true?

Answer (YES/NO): NO